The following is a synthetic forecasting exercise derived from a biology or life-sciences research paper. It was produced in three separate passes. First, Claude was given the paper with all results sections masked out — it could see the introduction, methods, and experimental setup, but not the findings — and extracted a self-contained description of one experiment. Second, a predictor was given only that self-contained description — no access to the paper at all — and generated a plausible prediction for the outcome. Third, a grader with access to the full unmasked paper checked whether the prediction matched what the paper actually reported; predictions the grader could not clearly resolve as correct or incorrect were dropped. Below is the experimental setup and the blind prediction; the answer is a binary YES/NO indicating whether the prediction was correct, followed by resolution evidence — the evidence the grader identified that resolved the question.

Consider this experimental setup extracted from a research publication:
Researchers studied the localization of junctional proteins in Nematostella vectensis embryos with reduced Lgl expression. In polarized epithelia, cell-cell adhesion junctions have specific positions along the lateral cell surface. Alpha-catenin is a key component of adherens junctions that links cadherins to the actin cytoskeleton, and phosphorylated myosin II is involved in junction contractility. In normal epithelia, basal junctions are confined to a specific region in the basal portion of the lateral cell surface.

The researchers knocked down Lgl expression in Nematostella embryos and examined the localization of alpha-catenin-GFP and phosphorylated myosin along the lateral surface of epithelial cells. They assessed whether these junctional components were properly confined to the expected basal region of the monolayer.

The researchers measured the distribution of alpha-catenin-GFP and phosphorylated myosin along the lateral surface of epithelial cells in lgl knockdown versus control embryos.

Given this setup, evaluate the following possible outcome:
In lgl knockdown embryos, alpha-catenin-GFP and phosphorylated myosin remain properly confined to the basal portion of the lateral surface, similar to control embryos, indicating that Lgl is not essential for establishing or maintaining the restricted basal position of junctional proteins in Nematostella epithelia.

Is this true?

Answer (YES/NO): NO